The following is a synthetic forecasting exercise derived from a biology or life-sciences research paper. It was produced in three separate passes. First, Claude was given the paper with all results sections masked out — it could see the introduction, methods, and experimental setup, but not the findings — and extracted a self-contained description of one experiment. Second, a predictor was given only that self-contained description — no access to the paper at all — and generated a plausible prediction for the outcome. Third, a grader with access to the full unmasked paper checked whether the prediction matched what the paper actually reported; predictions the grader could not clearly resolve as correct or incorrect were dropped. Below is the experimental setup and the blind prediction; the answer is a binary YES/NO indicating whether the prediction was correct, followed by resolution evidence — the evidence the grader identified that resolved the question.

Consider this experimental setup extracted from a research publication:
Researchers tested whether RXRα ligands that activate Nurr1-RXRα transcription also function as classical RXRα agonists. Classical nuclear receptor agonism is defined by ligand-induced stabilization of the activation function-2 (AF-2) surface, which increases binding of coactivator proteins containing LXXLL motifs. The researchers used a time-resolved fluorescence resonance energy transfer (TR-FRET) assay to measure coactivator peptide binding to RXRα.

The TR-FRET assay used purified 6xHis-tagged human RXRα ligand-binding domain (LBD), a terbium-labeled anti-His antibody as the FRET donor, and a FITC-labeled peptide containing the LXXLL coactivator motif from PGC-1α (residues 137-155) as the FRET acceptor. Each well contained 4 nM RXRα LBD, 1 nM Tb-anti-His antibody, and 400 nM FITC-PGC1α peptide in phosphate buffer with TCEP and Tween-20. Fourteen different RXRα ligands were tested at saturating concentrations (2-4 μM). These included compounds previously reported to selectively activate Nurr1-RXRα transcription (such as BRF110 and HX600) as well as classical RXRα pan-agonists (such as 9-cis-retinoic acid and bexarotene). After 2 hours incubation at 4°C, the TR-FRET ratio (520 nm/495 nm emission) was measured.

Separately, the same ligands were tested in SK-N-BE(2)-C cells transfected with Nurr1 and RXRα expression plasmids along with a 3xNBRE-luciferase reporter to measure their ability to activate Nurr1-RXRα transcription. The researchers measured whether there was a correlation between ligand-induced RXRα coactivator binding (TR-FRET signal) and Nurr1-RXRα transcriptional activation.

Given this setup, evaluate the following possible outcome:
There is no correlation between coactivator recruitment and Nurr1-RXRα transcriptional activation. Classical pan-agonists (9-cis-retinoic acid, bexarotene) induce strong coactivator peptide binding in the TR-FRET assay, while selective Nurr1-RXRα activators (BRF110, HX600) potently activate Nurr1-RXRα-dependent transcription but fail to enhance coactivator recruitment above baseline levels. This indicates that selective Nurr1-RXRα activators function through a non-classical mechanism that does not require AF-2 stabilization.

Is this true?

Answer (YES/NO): YES